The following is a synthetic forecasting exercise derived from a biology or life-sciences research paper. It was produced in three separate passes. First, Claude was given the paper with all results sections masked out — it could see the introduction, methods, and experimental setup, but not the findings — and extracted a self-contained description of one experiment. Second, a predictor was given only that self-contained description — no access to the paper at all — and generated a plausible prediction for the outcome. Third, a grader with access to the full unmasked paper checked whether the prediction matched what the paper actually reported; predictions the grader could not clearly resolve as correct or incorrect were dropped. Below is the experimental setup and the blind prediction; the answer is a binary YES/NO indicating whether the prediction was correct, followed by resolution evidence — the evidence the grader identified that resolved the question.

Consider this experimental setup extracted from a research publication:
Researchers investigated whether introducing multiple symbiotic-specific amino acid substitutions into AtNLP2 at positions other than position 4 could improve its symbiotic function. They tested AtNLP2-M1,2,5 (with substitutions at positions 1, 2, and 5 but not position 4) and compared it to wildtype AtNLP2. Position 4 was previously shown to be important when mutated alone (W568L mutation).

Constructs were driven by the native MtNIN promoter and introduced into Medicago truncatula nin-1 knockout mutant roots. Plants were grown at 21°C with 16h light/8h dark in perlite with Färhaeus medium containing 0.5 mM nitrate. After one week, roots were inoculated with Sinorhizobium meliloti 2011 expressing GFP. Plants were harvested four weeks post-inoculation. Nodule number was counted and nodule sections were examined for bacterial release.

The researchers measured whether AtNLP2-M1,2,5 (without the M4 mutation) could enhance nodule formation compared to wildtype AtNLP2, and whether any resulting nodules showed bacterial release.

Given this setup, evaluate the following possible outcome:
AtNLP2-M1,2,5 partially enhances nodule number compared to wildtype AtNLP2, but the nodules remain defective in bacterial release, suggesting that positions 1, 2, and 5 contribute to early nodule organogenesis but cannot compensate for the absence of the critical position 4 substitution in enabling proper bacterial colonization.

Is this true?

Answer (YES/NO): YES